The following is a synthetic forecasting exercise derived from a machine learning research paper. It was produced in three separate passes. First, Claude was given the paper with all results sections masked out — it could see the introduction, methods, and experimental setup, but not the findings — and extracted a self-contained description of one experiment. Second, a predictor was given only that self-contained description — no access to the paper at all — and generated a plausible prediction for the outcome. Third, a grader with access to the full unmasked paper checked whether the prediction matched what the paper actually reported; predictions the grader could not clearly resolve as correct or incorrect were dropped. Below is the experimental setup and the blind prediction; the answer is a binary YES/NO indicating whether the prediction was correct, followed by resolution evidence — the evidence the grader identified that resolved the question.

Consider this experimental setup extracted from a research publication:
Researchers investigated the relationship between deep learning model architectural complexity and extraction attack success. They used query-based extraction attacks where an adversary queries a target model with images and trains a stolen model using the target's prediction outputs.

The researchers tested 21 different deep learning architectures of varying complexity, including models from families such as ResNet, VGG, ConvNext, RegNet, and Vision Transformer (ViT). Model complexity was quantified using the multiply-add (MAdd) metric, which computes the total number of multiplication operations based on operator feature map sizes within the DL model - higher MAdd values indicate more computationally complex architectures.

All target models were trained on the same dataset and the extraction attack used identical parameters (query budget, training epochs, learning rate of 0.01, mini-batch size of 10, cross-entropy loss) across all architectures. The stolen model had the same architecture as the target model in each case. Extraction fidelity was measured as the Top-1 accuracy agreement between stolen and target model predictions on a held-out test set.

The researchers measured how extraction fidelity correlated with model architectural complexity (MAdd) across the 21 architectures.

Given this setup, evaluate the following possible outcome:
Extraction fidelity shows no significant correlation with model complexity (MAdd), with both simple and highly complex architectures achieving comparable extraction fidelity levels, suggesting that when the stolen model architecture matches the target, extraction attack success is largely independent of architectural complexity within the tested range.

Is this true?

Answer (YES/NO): NO